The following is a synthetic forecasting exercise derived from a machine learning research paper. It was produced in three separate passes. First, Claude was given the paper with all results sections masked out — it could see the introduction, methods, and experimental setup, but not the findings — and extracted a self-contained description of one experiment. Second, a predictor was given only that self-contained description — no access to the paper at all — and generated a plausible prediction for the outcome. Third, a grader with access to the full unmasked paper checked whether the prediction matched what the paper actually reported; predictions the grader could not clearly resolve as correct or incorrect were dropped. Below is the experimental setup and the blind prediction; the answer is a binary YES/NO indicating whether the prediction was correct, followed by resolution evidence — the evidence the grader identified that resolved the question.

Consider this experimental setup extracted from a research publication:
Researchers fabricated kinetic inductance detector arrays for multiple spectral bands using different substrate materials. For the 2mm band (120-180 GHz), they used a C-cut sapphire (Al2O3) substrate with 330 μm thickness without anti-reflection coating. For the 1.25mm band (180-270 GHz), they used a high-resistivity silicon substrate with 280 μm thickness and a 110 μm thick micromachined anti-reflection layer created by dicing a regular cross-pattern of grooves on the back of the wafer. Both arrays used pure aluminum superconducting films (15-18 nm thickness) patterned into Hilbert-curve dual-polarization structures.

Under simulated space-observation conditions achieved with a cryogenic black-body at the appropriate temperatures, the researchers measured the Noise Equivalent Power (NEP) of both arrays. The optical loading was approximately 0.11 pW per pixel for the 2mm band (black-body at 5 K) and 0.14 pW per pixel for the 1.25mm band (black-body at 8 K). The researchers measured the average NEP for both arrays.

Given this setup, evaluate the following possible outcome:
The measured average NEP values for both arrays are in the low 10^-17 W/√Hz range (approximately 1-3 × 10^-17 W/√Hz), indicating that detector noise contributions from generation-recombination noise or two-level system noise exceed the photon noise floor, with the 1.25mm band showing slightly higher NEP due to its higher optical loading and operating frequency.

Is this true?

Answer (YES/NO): NO